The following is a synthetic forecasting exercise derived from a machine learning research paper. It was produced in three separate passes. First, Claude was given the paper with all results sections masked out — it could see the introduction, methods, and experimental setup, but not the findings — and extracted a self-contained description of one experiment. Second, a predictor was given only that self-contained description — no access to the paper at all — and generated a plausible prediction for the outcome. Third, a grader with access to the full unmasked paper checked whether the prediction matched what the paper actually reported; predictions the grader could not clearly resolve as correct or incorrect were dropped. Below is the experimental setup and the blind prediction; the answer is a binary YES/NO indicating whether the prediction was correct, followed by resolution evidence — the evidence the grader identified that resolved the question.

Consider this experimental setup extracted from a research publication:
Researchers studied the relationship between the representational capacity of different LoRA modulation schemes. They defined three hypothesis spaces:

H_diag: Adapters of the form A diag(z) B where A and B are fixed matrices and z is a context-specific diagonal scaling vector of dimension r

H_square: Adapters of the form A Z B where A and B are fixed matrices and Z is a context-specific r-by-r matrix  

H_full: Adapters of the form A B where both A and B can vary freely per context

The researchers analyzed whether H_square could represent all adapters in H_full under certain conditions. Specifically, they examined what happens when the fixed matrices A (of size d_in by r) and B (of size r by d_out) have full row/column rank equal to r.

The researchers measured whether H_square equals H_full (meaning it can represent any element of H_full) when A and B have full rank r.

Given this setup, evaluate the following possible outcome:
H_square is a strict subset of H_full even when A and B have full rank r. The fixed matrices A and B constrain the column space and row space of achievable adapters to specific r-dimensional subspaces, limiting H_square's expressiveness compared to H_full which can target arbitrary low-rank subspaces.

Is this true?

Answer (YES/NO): NO